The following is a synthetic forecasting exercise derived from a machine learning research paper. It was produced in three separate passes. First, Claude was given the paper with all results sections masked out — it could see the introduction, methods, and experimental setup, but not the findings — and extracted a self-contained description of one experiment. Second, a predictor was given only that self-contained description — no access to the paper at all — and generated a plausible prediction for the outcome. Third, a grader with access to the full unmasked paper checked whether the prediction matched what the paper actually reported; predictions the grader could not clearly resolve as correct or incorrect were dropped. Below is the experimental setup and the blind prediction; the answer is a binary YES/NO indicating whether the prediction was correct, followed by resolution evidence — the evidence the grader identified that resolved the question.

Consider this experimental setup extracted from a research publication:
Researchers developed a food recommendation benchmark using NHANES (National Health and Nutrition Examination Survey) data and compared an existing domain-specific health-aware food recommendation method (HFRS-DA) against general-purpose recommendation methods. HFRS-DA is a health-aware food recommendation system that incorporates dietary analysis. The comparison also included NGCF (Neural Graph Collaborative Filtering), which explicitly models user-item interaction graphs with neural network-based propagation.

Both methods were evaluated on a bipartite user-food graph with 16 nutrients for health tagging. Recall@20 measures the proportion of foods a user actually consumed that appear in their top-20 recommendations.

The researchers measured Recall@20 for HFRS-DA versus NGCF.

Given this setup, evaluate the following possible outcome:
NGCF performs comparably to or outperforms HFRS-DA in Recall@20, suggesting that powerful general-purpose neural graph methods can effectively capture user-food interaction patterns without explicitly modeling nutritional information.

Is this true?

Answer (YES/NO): YES